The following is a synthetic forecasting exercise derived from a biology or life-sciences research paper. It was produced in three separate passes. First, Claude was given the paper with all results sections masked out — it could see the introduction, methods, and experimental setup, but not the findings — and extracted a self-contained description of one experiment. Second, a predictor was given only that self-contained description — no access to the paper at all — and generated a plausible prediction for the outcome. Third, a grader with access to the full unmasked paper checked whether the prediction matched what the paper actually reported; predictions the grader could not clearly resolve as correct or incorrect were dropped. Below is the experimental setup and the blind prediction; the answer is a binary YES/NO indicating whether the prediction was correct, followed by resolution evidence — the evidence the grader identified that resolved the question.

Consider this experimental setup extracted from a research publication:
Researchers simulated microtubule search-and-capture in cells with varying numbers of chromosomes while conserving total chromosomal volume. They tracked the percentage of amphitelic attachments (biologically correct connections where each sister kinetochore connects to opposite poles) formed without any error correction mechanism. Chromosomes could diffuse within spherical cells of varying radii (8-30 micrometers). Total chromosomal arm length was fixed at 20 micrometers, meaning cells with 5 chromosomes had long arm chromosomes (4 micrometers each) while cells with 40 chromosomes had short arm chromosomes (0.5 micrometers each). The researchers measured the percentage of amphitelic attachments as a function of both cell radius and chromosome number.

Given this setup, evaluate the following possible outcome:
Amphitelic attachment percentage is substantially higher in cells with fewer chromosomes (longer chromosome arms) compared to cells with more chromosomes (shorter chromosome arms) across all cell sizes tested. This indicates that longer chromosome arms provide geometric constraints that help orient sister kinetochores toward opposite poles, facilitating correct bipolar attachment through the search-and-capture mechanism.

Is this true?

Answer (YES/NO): NO